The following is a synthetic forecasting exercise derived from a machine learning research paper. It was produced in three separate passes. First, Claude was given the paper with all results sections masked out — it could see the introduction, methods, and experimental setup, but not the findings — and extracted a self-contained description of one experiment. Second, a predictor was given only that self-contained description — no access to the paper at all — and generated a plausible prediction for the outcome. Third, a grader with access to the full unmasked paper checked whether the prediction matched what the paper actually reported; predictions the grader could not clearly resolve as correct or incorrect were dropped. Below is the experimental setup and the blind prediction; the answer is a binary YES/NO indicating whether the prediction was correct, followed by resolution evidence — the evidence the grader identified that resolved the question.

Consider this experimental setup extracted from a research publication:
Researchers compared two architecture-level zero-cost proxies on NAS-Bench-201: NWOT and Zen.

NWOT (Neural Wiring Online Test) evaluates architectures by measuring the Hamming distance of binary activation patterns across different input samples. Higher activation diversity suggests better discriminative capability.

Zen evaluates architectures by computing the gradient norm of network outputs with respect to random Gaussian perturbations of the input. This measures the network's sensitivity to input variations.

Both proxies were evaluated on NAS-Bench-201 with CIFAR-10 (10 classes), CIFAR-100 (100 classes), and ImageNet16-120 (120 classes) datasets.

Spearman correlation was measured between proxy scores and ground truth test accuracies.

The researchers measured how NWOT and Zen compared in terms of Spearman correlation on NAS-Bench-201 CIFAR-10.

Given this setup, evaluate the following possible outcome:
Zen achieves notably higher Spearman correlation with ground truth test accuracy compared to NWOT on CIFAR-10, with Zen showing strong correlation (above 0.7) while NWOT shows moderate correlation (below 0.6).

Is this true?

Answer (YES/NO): NO